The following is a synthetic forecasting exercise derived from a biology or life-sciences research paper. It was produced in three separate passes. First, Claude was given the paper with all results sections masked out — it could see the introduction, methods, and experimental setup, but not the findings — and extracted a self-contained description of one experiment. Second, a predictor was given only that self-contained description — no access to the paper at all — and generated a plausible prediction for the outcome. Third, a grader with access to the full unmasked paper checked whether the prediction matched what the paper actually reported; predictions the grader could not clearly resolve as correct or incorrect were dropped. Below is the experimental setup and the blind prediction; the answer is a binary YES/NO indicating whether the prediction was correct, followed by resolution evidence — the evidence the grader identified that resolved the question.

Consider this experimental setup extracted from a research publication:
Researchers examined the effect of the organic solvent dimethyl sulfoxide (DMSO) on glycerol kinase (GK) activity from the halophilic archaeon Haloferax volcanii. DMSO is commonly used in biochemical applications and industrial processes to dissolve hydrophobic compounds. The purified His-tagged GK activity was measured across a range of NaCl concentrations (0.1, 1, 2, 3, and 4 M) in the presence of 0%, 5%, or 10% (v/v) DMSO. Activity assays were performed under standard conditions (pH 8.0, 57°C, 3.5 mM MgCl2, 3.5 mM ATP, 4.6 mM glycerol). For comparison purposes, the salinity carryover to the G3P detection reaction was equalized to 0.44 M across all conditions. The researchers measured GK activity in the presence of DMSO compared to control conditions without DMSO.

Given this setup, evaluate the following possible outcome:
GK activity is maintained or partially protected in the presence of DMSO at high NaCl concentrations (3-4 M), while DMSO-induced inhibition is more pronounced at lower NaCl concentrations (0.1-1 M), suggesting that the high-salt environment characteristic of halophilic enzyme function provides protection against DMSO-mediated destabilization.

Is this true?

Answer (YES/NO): NO